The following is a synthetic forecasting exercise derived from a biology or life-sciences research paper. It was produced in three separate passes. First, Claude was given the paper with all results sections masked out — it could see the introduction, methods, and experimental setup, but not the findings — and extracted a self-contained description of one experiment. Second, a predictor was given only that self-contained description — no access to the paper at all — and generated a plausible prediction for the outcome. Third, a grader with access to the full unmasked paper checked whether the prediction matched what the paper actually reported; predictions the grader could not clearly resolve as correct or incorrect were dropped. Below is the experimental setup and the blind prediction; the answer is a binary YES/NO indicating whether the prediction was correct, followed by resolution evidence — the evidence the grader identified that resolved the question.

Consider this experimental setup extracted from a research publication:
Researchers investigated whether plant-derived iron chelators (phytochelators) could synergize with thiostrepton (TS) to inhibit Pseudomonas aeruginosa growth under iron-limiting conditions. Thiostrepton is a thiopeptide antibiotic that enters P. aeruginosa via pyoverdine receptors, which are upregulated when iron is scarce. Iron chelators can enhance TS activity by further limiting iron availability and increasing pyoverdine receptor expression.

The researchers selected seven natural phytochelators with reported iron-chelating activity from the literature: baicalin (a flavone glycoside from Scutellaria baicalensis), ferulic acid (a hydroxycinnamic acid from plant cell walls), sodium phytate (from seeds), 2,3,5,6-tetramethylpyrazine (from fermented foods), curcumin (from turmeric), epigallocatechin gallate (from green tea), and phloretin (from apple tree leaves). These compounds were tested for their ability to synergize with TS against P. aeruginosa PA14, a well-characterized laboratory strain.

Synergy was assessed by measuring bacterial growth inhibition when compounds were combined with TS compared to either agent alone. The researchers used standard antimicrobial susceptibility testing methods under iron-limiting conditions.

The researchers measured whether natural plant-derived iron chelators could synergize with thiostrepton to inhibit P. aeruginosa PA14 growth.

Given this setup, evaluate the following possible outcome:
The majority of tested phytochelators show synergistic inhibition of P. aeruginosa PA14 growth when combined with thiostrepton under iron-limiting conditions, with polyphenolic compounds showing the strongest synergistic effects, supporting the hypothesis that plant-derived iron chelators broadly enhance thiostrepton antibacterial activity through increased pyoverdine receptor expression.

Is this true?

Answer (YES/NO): NO